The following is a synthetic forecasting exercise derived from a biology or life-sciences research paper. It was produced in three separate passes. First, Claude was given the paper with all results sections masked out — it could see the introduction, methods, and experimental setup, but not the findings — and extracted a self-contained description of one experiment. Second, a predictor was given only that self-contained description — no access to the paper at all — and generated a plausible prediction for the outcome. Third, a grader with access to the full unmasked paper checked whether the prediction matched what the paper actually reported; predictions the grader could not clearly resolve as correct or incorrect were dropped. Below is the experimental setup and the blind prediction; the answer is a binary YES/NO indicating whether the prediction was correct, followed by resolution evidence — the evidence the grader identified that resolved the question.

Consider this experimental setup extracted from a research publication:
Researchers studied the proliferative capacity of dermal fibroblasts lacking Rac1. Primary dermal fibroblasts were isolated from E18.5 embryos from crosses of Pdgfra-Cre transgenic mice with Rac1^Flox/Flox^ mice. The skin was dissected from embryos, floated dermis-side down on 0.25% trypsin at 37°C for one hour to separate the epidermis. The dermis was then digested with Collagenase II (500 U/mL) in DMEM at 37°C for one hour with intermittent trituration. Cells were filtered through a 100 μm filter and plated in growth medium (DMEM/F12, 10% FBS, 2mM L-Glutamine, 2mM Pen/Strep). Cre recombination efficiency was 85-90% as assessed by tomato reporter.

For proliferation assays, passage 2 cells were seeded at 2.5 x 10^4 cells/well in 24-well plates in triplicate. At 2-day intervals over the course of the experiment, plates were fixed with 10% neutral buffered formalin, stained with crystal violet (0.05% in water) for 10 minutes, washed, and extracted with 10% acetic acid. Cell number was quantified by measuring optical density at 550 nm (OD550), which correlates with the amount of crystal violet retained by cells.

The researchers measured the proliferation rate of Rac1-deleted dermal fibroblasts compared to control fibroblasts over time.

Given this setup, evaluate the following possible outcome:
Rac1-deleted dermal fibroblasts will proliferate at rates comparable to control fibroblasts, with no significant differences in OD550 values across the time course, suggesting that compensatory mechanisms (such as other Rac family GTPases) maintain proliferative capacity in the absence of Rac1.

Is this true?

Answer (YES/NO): NO